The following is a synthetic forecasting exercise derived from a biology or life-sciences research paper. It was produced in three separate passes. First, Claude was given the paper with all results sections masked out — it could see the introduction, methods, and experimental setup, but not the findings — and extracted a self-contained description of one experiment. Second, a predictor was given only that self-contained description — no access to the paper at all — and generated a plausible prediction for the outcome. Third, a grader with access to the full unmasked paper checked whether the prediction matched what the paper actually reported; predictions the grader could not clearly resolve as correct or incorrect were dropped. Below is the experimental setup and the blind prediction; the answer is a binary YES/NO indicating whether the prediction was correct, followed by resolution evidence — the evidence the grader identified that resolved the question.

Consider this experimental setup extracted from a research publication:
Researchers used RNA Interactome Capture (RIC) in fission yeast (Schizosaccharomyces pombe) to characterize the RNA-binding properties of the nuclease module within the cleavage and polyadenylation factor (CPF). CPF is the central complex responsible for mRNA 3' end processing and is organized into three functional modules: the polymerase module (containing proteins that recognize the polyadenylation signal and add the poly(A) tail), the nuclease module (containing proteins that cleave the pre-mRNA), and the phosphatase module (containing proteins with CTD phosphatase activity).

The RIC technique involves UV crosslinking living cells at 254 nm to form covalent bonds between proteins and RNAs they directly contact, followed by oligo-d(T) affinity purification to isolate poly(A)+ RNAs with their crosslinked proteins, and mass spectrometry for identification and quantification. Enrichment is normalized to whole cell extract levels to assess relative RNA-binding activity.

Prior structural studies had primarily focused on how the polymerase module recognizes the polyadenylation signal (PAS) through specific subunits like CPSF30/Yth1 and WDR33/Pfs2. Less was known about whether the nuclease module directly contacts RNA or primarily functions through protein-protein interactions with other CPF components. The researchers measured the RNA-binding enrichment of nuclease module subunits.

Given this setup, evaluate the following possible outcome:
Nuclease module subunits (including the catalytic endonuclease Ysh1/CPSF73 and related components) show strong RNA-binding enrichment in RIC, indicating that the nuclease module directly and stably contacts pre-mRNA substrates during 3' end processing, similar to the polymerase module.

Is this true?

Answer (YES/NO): NO